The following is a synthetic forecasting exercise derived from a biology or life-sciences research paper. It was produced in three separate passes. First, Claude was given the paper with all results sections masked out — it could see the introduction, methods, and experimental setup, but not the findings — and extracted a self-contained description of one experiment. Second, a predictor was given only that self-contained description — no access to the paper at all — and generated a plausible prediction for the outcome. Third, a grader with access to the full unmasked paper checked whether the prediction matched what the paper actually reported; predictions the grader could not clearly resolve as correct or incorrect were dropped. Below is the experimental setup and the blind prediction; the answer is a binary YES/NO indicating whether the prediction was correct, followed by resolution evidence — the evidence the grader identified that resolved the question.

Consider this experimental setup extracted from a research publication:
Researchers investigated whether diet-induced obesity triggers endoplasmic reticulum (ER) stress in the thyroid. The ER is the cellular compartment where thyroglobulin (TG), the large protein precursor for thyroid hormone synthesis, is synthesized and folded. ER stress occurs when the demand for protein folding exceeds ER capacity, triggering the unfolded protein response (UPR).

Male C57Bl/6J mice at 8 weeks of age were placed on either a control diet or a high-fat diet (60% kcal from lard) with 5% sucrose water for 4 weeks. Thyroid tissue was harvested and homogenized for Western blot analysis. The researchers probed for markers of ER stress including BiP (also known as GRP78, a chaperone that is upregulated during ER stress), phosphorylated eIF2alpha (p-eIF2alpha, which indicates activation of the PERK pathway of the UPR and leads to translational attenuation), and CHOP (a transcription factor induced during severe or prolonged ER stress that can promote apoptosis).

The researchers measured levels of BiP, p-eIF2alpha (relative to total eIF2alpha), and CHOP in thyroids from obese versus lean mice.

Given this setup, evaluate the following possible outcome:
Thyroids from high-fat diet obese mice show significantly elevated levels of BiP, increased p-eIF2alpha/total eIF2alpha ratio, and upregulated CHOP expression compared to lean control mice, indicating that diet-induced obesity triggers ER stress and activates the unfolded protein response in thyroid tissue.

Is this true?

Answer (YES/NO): NO